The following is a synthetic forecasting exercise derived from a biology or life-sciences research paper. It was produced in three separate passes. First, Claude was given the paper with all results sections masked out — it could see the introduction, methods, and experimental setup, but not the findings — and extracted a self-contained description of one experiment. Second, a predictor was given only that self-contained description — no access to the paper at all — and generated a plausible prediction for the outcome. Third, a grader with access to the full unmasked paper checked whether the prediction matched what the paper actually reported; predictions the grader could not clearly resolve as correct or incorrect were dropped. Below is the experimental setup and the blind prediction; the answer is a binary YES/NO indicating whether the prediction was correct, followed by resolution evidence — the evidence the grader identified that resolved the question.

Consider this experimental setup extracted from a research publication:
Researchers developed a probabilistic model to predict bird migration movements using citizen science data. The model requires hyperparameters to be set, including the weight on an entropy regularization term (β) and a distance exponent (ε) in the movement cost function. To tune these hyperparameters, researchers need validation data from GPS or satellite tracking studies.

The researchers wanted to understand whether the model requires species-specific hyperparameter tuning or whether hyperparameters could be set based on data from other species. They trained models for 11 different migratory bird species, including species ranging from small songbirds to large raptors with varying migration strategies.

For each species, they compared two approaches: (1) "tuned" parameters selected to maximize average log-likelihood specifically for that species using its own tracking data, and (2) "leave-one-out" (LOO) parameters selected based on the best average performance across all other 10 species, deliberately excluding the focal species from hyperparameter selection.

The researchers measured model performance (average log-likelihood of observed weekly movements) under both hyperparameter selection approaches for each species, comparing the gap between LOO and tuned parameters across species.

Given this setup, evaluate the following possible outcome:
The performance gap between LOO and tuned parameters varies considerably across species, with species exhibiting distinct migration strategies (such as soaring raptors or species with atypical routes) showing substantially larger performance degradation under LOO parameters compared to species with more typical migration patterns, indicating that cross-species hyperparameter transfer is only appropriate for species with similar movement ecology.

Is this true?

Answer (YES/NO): NO